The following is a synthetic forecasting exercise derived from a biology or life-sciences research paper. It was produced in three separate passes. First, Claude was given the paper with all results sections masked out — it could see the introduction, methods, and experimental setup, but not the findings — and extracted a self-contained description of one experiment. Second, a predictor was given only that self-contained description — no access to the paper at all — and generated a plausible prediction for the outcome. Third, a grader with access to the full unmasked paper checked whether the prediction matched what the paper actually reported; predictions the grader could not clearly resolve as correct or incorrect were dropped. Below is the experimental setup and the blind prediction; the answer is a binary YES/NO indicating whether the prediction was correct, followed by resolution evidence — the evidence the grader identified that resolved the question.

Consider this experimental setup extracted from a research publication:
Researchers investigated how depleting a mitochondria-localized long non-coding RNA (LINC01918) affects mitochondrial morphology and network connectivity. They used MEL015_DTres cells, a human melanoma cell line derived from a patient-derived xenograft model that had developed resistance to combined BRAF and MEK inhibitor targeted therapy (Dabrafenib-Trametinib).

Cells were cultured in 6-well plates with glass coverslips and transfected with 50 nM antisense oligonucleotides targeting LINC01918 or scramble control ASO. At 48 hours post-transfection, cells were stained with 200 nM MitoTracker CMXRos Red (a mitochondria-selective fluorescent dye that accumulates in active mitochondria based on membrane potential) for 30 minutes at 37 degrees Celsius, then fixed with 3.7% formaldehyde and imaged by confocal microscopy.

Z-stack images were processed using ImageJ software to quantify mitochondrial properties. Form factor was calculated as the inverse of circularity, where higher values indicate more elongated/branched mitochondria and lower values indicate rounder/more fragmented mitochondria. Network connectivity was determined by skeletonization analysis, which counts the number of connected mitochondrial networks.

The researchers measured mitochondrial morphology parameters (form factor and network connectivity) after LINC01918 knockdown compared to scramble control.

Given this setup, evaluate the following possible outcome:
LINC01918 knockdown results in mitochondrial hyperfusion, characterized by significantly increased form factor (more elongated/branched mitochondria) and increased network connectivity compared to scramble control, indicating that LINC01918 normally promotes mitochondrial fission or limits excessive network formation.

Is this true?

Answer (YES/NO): NO